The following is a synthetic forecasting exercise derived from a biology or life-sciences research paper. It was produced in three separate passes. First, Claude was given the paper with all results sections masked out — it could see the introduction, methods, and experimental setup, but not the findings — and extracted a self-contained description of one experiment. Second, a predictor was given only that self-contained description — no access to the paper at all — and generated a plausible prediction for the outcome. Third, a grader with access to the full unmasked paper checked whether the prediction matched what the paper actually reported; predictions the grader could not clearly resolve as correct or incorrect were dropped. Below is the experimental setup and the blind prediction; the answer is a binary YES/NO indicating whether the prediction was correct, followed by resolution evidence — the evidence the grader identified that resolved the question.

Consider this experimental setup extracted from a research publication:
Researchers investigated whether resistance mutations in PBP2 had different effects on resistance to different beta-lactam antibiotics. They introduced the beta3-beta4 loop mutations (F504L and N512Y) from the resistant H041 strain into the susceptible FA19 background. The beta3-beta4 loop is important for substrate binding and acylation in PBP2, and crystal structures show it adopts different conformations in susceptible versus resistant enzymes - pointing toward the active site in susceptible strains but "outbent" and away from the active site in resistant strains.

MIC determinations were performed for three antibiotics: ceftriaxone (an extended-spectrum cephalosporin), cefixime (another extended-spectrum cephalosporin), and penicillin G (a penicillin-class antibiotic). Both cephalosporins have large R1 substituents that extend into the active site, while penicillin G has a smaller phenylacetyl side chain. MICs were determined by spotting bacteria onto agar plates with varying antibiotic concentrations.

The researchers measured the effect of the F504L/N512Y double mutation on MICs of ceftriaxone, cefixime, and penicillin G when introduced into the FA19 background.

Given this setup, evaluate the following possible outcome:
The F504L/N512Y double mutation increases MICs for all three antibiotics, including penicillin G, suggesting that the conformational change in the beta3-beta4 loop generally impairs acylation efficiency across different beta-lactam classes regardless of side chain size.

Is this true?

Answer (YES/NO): NO